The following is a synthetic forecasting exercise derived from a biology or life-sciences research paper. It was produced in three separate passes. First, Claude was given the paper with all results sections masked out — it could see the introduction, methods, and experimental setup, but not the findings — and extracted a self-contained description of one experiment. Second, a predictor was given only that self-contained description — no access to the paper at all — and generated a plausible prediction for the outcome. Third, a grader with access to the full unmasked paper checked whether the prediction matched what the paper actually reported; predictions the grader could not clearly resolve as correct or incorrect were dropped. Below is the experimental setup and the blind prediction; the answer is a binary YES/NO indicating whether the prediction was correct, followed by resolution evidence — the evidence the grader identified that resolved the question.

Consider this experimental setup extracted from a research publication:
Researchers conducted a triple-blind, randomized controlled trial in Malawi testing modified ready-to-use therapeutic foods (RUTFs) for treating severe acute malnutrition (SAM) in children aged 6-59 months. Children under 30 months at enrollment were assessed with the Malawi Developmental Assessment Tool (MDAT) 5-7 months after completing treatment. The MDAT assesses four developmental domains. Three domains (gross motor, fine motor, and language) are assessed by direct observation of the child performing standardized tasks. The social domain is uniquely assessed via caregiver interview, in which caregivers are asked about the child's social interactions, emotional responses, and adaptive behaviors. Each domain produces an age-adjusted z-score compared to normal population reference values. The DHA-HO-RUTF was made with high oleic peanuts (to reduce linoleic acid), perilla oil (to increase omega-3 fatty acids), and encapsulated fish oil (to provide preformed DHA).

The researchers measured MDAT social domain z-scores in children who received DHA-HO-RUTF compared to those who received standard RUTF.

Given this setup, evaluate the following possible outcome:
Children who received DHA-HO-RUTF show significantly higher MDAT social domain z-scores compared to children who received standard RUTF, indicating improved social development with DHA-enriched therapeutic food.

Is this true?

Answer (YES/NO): YES